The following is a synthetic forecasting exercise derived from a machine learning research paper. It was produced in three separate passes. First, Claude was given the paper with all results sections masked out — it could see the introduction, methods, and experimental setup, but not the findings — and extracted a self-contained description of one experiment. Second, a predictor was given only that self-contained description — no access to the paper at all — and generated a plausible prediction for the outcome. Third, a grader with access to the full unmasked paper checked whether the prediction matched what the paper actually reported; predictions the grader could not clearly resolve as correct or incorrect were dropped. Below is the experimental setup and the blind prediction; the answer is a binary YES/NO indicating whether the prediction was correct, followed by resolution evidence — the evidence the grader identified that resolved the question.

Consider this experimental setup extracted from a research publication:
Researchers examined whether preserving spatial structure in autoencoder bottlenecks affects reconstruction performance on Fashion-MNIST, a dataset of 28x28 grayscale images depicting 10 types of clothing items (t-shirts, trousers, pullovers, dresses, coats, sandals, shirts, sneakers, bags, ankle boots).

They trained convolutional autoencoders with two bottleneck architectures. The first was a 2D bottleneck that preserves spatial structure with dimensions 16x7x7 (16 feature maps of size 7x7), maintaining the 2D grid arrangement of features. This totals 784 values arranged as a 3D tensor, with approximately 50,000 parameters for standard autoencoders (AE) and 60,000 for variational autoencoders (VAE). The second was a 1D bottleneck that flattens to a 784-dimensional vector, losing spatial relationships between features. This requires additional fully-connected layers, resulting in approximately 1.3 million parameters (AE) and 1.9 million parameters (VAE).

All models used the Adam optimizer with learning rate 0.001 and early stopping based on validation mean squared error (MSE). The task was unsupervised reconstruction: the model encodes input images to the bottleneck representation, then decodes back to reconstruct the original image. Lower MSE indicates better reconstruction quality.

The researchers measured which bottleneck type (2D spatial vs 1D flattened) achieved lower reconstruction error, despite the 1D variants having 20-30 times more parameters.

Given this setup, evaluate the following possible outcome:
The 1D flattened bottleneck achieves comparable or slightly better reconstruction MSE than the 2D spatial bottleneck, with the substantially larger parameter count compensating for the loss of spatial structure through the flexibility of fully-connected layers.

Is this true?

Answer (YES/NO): NO